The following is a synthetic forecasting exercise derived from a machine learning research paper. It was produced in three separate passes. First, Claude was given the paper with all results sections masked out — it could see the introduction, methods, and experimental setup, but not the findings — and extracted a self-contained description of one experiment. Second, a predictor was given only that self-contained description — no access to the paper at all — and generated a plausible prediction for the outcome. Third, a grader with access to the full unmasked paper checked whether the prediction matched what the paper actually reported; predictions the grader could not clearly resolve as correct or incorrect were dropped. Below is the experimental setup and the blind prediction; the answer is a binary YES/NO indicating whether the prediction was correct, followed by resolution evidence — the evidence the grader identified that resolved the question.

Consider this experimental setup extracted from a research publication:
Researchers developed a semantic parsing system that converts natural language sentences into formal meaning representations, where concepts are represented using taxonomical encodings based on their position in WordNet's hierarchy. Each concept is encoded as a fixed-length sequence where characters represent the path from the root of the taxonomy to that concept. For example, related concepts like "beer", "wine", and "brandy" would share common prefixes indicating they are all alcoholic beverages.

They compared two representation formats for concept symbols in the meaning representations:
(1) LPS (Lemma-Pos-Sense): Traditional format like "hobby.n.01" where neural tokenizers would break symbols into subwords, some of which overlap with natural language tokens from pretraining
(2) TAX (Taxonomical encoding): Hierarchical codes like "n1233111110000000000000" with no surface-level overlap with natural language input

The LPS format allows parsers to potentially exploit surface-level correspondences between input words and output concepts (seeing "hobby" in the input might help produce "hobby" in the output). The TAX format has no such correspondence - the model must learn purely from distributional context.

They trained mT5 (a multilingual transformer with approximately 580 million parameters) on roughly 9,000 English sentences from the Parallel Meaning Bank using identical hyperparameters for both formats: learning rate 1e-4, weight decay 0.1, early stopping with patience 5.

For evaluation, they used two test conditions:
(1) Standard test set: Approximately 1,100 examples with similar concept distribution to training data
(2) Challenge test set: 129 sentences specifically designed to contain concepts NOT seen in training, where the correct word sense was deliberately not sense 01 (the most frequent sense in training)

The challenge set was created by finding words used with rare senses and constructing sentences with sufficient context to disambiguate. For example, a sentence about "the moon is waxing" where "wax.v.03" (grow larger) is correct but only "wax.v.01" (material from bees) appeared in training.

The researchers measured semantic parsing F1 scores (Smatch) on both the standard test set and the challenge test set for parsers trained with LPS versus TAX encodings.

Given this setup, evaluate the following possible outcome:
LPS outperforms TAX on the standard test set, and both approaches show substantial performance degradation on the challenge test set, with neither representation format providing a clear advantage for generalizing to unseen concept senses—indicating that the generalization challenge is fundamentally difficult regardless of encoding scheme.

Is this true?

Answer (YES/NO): NO